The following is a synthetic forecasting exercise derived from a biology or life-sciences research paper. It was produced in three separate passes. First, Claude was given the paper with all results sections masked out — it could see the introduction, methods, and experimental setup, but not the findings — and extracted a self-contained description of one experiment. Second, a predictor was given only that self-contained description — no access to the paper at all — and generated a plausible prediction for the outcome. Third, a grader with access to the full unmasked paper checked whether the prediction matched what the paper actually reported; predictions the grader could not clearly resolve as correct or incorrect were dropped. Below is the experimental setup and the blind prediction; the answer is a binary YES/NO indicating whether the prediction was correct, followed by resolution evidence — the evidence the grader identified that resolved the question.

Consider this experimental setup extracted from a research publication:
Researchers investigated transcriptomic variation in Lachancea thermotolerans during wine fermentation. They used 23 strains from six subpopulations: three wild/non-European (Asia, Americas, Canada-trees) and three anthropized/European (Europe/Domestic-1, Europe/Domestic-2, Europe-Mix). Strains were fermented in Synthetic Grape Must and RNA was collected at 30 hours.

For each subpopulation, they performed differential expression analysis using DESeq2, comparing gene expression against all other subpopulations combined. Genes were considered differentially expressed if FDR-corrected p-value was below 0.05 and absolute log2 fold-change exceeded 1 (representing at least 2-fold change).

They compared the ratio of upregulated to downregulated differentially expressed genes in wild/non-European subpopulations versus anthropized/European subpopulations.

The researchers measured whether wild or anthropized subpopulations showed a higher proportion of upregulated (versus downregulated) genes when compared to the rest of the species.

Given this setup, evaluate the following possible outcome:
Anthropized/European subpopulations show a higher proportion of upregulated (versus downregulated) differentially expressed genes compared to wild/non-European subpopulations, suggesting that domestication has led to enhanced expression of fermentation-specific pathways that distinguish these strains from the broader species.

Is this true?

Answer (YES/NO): YES